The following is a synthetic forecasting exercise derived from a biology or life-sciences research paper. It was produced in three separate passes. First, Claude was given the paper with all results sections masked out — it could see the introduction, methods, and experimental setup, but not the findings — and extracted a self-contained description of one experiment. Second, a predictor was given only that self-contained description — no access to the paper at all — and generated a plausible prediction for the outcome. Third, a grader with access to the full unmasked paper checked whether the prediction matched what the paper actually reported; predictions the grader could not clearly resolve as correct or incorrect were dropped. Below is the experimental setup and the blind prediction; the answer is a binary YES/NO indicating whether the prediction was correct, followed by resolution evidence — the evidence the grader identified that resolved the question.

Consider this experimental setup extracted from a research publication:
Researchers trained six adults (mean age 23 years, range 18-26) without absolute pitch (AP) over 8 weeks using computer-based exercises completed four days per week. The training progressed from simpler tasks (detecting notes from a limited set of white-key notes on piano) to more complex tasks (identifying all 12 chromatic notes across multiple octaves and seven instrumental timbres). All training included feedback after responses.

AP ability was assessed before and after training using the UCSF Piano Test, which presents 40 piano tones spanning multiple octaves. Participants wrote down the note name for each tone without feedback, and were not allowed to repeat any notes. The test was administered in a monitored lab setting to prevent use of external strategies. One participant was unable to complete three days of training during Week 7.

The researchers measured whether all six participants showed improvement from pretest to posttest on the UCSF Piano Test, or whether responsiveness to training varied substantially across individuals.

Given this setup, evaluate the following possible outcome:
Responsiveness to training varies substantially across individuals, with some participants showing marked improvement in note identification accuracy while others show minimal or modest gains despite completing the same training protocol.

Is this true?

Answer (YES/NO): YES